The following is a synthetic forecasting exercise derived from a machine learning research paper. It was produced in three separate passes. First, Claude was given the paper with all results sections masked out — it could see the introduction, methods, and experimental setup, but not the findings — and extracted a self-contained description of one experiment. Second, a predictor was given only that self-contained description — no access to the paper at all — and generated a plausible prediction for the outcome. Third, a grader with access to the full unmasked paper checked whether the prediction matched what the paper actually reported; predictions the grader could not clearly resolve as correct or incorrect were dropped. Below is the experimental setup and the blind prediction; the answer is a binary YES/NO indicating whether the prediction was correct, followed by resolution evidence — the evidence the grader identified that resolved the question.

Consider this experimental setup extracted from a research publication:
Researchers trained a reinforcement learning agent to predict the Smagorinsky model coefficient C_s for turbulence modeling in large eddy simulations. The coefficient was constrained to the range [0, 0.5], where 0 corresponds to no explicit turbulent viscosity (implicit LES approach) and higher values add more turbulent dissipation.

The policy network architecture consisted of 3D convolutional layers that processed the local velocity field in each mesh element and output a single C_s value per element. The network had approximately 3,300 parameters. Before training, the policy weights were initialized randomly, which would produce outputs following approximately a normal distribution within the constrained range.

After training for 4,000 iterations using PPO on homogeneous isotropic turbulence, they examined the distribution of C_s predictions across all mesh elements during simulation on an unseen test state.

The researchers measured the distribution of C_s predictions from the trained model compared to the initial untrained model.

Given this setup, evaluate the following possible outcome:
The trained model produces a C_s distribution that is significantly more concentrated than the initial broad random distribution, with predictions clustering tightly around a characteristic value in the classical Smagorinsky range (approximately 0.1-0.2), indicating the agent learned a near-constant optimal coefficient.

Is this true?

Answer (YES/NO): NO